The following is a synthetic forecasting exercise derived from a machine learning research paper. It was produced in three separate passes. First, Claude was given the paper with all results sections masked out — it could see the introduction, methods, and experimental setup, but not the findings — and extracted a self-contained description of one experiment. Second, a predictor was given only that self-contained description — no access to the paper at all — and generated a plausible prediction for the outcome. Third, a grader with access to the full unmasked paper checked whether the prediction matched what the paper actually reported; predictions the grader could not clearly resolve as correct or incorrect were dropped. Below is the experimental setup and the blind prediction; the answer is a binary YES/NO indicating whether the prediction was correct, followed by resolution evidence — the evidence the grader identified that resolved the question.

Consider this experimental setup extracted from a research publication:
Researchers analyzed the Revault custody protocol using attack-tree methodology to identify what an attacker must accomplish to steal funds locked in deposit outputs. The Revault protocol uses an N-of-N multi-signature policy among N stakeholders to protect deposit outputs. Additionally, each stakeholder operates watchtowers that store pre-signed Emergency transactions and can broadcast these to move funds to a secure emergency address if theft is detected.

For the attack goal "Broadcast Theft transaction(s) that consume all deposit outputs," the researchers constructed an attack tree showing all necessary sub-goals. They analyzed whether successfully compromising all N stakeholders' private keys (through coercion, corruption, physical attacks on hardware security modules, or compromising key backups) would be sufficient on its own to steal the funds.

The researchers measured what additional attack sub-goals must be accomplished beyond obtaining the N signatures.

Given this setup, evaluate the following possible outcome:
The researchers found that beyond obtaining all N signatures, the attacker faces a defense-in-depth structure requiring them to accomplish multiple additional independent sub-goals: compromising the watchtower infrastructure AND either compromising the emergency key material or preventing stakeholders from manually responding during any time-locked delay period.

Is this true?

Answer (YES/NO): NO